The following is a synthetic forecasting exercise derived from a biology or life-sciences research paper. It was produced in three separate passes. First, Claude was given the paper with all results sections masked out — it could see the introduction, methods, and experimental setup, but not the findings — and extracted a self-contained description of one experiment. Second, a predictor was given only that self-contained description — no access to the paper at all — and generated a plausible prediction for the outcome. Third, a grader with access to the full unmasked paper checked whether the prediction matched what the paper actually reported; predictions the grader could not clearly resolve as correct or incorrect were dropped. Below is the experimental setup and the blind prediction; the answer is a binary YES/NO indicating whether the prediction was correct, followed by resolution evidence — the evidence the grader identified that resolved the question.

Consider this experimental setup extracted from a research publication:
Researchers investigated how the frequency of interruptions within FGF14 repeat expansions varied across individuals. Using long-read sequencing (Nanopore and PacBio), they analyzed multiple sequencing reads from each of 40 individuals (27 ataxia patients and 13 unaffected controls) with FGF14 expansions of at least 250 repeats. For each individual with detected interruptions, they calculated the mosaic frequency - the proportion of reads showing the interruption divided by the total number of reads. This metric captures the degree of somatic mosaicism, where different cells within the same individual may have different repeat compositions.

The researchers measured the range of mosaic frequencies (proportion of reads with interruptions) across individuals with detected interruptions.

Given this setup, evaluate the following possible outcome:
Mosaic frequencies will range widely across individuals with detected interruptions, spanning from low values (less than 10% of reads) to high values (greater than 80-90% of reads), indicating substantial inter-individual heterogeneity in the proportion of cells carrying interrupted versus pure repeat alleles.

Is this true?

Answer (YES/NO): NO